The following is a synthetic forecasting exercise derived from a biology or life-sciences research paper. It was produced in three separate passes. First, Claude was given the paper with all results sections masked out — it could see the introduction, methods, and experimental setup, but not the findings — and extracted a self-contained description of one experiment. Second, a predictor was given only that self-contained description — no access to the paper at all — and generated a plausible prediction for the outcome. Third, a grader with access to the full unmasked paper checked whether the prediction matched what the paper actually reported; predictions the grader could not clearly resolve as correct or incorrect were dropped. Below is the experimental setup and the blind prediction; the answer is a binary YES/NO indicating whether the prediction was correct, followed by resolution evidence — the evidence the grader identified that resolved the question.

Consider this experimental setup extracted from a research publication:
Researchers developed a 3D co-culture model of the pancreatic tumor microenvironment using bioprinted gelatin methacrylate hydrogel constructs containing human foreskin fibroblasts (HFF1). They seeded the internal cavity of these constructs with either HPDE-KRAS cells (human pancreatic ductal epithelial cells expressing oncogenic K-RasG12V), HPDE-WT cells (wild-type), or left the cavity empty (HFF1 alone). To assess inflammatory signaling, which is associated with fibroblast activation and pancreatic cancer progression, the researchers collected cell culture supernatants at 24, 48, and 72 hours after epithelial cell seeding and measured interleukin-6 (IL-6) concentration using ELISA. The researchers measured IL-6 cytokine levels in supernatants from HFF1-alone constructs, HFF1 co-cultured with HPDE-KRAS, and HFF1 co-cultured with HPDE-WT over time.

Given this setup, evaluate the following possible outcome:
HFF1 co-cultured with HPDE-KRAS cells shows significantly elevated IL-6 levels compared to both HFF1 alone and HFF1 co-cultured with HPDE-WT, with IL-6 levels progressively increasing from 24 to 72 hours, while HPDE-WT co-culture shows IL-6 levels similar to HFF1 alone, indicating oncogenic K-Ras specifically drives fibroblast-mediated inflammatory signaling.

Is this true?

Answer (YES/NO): YES